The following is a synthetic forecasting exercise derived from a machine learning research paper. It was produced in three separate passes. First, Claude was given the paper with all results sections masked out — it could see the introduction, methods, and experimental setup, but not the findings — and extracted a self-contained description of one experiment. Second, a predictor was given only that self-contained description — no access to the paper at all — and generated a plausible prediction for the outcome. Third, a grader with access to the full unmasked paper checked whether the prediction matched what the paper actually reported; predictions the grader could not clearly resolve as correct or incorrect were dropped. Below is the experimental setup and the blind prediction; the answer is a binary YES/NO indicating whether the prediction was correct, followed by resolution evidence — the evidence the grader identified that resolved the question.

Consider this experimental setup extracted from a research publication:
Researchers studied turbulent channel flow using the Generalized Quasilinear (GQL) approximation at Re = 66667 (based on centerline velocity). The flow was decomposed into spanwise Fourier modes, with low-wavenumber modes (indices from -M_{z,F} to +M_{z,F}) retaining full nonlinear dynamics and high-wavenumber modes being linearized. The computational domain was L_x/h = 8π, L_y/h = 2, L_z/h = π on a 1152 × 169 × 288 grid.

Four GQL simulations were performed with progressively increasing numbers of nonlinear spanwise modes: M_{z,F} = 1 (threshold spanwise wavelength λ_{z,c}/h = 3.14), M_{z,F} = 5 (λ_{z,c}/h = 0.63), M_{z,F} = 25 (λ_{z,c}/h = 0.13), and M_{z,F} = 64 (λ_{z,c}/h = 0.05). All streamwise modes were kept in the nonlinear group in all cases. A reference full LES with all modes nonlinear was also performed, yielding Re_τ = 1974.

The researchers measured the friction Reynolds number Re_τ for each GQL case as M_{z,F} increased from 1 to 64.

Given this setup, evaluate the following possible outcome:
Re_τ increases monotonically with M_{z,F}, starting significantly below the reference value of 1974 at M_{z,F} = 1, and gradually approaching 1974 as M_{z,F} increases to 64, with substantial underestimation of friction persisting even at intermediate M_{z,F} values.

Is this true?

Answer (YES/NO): NO